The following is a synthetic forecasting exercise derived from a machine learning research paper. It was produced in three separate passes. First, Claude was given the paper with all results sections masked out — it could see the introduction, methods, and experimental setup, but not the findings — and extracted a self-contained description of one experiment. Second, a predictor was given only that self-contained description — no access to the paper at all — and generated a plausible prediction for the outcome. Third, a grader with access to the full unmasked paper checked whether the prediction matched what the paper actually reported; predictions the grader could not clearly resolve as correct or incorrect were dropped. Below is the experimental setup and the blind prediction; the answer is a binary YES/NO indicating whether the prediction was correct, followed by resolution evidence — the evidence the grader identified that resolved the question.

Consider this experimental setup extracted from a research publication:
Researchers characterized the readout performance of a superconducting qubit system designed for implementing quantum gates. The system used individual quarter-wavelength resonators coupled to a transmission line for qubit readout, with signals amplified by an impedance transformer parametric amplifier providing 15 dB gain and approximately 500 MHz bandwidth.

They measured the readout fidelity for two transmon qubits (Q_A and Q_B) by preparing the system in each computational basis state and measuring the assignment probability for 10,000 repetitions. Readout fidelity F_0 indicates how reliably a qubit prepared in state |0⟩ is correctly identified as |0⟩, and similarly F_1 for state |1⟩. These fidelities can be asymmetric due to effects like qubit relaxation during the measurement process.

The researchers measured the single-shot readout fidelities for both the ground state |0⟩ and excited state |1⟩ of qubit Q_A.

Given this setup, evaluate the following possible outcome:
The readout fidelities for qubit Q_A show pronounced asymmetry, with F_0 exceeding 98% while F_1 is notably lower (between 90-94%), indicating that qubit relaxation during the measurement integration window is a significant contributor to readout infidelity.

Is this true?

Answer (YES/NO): NO